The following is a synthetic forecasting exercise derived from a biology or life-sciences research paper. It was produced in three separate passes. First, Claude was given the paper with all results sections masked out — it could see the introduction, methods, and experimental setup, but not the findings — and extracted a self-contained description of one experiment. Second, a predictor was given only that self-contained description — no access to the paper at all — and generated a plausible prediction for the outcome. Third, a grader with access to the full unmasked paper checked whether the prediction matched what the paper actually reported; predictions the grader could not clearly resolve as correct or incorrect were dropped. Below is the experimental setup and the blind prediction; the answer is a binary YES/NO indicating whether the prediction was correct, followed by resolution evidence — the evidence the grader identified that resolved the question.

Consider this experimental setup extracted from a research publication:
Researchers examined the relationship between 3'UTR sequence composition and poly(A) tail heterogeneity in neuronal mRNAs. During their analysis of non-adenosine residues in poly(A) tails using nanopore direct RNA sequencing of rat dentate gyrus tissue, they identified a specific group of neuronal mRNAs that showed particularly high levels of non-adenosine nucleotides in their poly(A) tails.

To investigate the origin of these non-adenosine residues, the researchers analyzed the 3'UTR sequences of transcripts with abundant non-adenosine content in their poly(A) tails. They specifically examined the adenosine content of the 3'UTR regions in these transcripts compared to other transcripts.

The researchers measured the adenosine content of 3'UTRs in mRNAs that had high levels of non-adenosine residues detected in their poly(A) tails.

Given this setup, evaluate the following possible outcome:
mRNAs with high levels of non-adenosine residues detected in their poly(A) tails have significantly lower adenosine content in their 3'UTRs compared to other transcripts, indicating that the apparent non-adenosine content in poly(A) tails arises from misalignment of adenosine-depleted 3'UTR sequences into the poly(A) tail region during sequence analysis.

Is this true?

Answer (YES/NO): NO